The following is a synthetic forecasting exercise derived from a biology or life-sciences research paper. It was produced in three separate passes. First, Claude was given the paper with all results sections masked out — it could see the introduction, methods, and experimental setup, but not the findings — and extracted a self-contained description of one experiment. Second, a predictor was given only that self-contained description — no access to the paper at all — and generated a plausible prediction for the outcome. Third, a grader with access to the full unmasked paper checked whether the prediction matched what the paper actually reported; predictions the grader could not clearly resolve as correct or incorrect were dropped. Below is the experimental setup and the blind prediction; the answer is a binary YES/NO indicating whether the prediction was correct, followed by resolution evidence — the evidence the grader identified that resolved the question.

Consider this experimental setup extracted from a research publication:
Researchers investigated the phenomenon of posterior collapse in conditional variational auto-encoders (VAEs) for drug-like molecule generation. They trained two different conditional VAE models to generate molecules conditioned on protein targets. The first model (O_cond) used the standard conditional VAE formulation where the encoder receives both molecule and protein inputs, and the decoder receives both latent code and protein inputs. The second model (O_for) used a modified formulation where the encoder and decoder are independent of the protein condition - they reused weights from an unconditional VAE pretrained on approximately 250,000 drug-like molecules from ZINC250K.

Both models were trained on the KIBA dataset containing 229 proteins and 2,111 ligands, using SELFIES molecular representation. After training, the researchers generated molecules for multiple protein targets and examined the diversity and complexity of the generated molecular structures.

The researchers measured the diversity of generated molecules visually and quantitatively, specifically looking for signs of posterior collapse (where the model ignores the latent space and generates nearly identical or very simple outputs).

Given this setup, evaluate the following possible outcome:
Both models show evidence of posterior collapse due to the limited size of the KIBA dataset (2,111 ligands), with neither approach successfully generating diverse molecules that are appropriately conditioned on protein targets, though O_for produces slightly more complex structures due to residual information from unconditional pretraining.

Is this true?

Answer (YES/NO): NO